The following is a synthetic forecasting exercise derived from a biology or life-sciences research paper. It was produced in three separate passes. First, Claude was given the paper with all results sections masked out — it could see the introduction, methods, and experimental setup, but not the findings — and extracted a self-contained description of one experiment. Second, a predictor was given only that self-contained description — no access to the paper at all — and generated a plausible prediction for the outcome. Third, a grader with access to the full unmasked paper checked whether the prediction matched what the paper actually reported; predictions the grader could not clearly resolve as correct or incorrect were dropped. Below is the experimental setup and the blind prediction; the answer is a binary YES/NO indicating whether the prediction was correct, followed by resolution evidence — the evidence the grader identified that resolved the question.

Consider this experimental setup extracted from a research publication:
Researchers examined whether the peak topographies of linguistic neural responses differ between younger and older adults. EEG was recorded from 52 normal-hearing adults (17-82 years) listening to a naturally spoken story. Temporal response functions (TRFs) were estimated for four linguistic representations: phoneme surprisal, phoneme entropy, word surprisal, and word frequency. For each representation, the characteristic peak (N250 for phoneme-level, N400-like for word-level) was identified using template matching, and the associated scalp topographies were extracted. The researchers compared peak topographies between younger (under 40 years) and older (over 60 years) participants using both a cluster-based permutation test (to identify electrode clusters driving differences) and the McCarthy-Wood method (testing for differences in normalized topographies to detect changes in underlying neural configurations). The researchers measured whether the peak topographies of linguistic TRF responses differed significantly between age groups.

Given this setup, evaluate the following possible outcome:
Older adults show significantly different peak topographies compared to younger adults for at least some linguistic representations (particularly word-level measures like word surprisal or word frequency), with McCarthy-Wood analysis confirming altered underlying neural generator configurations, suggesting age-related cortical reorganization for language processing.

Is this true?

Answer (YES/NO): NO